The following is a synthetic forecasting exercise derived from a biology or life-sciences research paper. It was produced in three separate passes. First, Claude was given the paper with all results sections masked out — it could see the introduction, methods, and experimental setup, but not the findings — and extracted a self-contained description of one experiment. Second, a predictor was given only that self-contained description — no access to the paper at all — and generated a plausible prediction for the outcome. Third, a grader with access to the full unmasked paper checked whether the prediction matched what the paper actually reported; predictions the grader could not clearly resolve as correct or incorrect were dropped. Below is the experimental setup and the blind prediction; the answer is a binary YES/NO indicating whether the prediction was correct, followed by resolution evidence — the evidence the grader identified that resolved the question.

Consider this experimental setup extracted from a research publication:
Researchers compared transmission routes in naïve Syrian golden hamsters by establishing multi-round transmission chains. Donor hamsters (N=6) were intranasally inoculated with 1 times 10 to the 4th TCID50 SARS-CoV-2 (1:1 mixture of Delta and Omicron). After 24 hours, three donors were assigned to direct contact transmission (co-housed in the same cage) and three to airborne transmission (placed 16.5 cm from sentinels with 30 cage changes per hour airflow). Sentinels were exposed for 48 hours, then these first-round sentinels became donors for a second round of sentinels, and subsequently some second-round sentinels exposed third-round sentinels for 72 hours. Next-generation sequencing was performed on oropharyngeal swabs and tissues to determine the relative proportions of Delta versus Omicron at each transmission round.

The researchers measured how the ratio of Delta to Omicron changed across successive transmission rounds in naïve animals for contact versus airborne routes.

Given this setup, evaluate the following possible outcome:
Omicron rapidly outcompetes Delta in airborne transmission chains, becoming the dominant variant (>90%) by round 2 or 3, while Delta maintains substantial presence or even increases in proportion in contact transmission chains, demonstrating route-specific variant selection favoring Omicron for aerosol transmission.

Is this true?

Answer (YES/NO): NO